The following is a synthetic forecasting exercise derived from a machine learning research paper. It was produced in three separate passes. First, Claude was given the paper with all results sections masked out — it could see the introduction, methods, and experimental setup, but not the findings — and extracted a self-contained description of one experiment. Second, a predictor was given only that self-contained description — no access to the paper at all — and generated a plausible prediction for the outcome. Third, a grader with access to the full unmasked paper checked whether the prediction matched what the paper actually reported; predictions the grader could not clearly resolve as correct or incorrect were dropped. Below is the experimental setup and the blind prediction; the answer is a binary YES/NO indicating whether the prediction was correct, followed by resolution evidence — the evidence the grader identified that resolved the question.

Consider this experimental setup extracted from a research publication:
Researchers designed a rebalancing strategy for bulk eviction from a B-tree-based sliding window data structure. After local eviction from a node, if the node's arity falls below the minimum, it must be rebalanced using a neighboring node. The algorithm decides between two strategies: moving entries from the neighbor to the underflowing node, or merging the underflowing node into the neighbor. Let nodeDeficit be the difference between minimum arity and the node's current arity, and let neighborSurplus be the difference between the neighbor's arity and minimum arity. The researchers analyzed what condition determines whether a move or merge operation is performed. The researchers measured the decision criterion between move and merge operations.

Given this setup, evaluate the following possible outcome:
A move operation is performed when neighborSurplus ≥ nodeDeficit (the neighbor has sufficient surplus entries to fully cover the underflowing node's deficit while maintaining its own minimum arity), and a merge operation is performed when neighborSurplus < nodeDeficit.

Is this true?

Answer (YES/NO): YES